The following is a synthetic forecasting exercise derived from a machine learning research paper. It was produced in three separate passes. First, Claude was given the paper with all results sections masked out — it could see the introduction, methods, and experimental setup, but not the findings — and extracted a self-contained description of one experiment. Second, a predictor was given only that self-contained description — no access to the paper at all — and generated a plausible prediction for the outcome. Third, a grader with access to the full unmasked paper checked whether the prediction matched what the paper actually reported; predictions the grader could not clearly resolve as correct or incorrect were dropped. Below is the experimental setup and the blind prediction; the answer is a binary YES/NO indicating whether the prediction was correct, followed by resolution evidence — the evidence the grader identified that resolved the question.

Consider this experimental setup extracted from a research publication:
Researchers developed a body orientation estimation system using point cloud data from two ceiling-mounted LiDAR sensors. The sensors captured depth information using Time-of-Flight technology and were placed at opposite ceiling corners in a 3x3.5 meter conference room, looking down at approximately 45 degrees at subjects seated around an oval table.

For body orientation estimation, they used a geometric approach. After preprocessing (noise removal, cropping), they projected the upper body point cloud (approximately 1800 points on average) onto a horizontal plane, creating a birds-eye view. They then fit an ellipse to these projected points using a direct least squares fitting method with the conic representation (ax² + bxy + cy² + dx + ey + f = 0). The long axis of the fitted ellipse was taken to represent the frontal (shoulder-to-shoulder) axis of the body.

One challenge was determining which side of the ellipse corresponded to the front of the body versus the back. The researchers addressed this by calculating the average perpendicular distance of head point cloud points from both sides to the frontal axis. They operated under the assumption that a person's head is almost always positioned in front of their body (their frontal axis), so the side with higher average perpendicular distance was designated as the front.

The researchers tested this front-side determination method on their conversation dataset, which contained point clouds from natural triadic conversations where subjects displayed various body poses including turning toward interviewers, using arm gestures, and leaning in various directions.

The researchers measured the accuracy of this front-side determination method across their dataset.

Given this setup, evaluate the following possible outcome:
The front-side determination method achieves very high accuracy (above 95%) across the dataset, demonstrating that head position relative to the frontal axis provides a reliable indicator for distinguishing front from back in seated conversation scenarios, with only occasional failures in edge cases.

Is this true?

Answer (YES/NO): YES